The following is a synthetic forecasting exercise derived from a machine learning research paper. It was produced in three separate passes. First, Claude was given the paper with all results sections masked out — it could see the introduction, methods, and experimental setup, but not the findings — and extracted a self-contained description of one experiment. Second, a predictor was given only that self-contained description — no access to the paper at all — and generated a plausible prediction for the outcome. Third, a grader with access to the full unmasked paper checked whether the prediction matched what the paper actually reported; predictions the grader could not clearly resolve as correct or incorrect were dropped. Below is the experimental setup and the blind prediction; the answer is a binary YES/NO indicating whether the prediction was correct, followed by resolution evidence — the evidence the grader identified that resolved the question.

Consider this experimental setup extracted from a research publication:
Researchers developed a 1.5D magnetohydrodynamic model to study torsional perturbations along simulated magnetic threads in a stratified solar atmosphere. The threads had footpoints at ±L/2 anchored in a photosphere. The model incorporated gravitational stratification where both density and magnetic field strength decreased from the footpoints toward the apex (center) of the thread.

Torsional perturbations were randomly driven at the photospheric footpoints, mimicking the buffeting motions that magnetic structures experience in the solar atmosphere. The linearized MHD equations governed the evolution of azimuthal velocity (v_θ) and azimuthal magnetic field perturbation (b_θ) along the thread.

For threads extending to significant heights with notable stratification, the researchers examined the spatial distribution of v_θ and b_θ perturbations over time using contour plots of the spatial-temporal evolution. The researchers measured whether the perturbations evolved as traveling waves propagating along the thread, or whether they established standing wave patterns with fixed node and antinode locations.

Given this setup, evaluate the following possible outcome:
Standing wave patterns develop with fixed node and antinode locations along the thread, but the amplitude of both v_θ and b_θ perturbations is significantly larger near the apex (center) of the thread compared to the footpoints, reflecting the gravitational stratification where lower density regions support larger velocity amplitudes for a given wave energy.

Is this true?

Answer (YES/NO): NO